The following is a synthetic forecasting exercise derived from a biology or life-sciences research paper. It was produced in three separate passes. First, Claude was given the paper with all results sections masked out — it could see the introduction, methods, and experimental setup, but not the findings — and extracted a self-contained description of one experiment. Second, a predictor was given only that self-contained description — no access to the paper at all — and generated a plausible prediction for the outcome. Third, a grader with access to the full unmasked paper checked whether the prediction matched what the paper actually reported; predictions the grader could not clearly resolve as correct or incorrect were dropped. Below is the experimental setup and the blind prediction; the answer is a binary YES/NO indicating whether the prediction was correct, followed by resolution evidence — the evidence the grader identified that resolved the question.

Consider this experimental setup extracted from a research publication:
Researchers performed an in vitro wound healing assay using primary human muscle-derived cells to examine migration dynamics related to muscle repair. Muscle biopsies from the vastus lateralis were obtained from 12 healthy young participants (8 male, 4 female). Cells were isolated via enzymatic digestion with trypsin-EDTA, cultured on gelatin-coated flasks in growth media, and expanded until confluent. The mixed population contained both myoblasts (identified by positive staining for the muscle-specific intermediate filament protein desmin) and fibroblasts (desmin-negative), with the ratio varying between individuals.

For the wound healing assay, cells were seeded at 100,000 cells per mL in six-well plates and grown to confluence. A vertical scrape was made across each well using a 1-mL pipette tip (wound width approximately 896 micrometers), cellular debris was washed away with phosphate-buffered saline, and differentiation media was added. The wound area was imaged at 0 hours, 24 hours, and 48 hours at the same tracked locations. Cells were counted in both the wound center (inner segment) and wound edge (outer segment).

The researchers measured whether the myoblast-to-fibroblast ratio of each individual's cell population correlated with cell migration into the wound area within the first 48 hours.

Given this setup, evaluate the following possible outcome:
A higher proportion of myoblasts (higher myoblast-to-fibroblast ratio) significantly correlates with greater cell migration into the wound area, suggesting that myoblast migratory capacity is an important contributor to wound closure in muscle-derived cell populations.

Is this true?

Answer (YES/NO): NO